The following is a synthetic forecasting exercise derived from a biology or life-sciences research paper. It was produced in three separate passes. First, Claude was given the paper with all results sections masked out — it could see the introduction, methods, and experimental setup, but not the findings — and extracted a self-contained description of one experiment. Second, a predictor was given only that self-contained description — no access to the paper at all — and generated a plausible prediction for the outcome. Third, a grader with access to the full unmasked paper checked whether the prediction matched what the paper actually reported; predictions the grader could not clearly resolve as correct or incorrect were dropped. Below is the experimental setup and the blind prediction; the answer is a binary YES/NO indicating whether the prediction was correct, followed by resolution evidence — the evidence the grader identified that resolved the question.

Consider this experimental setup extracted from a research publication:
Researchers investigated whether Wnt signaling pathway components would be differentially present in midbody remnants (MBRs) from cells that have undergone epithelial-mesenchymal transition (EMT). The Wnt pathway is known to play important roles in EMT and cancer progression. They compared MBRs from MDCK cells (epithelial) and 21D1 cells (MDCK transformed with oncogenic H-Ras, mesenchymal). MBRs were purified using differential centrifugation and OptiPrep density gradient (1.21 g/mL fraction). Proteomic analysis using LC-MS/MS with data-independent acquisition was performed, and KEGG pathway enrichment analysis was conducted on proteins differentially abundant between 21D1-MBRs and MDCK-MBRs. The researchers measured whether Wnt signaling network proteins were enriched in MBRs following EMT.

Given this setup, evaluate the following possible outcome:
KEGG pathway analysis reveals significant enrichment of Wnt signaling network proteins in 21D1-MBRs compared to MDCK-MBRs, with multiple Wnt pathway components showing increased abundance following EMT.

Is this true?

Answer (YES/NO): YES